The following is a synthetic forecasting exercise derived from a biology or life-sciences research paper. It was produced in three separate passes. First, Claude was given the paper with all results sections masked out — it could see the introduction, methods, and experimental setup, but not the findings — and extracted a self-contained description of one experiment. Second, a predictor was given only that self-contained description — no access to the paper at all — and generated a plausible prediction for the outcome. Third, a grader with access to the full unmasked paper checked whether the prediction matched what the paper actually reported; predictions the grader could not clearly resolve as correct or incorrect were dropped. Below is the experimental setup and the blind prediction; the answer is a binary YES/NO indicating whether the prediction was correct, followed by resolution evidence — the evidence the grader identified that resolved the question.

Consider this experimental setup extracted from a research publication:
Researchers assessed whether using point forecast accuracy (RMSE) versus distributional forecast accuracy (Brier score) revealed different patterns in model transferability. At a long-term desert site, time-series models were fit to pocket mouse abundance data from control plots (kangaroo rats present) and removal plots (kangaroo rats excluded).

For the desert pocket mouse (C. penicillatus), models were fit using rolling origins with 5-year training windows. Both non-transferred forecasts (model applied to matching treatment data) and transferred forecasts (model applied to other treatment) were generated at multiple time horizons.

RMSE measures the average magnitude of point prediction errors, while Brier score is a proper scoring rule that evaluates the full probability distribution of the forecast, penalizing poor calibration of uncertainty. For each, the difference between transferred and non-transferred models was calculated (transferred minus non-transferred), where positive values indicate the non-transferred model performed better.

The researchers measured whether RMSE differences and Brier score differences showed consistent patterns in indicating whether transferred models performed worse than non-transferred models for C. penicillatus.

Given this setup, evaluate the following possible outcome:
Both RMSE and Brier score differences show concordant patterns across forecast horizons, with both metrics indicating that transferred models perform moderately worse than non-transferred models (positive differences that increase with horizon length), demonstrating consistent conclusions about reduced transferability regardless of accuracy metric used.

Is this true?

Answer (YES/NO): NO